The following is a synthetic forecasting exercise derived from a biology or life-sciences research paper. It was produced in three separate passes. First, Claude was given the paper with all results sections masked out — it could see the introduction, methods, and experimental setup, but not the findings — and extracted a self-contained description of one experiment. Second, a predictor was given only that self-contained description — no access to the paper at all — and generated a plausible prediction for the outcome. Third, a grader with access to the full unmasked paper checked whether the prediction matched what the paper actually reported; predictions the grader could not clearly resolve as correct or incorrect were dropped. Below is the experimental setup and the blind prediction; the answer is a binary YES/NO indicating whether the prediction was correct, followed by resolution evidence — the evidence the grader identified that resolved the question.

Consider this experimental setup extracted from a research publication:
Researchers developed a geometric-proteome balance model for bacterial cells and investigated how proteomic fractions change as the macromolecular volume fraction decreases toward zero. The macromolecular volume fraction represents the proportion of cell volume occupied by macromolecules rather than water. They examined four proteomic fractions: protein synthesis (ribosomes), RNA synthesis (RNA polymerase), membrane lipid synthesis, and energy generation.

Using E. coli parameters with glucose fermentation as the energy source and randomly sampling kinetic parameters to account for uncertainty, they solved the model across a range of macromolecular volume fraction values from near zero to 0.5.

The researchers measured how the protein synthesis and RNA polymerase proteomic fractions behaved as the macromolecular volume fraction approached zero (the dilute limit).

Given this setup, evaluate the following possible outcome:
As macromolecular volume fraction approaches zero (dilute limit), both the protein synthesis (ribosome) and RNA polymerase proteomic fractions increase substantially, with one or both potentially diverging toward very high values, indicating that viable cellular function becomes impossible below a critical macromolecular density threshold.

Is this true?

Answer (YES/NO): NO